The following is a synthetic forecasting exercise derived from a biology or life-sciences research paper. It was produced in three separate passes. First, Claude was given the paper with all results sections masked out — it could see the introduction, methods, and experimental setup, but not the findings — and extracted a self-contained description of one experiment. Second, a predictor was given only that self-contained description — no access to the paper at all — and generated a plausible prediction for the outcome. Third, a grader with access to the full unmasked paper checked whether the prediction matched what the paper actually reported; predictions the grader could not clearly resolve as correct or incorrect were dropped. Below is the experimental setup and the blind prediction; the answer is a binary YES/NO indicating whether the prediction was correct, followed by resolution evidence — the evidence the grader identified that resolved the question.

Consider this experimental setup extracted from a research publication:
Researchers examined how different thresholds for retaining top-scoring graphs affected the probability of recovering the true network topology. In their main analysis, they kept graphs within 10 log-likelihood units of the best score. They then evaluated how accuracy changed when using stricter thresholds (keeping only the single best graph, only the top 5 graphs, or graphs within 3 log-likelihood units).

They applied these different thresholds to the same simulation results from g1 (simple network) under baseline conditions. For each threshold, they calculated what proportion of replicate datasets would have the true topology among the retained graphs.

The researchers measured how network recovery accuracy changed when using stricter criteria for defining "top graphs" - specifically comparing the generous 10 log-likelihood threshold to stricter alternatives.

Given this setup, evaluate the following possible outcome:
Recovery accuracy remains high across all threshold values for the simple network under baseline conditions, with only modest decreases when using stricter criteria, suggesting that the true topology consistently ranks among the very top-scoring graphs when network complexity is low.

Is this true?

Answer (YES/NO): NO